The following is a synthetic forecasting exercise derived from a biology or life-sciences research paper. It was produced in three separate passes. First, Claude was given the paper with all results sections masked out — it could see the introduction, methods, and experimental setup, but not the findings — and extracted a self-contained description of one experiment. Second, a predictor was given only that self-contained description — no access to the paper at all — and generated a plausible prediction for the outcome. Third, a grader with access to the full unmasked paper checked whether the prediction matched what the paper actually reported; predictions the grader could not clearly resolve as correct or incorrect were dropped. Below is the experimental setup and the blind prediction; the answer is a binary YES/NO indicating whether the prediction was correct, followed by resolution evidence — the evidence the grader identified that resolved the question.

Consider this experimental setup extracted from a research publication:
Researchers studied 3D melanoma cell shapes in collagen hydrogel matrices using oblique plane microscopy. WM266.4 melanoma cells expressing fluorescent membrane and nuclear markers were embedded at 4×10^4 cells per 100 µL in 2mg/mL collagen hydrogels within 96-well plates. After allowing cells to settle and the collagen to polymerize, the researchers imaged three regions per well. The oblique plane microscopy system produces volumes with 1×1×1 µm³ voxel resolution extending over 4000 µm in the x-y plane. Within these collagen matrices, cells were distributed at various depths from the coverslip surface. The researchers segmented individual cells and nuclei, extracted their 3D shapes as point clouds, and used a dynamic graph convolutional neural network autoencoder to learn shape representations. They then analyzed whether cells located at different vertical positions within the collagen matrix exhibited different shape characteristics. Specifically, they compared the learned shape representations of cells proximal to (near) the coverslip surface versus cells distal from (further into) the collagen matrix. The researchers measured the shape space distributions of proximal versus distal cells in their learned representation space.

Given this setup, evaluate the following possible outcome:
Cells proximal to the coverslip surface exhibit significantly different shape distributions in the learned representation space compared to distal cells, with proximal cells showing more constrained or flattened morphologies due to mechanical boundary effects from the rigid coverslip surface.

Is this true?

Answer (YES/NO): YES